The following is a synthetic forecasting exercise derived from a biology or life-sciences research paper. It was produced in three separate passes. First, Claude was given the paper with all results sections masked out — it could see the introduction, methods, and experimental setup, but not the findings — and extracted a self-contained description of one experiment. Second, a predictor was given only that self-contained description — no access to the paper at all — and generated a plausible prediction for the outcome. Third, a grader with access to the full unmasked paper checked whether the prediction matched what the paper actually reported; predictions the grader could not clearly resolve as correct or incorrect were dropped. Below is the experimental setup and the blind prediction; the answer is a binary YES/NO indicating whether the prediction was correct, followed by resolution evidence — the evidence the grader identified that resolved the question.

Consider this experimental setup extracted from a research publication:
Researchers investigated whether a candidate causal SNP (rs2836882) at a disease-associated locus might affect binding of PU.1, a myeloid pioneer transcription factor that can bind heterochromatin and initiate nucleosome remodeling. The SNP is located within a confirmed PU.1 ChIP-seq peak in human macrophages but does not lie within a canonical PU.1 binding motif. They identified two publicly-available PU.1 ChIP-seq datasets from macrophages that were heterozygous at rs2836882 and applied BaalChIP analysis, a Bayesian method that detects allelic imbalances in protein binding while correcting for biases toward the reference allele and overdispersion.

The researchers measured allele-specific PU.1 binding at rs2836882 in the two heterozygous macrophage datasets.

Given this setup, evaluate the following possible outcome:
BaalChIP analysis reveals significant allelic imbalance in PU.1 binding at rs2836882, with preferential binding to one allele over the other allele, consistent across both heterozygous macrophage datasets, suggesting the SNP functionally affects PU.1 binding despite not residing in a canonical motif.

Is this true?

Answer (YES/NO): YES